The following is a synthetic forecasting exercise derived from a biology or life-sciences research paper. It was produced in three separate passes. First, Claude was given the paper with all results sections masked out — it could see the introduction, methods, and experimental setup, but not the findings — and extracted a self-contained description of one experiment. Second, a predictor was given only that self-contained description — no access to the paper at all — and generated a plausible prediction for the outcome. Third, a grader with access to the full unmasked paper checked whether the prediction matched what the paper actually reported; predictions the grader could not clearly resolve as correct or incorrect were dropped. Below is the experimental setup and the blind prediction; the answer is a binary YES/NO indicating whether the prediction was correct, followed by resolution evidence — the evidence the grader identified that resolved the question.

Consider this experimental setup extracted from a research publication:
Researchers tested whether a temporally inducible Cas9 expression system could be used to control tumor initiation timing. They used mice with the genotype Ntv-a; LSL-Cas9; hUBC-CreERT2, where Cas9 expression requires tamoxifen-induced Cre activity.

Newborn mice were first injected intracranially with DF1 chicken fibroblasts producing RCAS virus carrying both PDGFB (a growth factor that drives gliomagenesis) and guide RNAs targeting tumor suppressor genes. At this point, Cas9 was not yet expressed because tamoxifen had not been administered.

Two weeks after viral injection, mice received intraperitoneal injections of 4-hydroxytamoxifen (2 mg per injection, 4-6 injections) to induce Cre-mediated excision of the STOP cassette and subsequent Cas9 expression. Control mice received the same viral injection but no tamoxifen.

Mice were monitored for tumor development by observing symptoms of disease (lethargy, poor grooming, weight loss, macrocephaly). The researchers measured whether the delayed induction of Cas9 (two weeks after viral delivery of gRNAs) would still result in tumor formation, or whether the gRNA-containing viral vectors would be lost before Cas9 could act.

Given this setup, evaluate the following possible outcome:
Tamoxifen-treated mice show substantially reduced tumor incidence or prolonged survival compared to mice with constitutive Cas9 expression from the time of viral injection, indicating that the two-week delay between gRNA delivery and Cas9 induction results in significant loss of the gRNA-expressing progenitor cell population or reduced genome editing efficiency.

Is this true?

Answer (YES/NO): NO